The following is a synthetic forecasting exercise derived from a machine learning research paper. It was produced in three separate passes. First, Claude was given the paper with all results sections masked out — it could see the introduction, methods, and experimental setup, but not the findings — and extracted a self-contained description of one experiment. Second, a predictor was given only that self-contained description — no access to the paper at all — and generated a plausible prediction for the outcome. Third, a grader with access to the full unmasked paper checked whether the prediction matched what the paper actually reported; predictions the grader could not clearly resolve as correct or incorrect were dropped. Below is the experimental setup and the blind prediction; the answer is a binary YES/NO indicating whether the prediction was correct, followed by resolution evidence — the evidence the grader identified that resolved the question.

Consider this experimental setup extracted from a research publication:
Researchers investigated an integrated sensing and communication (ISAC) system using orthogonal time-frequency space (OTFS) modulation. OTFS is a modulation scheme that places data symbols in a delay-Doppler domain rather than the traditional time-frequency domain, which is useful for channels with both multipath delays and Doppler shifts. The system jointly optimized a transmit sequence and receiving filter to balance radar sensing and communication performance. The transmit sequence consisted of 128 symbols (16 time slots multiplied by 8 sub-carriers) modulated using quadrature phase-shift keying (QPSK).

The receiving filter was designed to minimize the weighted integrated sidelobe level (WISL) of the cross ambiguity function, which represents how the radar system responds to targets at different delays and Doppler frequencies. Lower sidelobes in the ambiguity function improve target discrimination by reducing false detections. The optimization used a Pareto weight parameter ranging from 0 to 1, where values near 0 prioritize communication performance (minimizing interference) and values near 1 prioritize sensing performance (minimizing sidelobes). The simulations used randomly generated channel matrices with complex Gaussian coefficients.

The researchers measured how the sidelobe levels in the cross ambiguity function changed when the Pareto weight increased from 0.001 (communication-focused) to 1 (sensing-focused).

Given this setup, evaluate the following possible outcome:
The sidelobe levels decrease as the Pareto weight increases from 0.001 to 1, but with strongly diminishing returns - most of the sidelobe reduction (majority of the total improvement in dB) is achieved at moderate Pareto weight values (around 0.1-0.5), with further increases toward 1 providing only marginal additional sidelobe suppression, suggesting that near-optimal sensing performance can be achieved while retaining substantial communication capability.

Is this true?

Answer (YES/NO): NO